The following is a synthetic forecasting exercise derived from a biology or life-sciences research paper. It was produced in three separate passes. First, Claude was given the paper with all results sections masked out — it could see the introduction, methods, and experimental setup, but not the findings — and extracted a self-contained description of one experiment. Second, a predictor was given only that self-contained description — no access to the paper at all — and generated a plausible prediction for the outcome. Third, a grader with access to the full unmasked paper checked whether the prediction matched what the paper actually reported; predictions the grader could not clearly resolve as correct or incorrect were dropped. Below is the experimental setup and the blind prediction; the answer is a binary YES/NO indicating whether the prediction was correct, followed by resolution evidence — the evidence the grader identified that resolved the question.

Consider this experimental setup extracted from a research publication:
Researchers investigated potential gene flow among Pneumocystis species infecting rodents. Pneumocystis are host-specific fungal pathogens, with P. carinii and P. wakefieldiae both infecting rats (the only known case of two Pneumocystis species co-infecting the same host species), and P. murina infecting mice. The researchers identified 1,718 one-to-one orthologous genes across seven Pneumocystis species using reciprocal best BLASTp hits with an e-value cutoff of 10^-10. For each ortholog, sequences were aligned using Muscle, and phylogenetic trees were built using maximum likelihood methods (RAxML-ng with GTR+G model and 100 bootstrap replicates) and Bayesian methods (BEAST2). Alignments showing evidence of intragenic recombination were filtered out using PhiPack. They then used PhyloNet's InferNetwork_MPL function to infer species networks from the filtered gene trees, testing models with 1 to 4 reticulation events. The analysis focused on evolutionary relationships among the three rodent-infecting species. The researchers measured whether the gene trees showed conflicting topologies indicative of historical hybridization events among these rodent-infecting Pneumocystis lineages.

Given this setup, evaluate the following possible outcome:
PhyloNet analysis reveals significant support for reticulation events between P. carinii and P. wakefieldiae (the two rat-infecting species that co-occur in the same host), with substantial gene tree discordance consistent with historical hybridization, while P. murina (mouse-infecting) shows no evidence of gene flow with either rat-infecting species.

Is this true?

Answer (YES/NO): NO